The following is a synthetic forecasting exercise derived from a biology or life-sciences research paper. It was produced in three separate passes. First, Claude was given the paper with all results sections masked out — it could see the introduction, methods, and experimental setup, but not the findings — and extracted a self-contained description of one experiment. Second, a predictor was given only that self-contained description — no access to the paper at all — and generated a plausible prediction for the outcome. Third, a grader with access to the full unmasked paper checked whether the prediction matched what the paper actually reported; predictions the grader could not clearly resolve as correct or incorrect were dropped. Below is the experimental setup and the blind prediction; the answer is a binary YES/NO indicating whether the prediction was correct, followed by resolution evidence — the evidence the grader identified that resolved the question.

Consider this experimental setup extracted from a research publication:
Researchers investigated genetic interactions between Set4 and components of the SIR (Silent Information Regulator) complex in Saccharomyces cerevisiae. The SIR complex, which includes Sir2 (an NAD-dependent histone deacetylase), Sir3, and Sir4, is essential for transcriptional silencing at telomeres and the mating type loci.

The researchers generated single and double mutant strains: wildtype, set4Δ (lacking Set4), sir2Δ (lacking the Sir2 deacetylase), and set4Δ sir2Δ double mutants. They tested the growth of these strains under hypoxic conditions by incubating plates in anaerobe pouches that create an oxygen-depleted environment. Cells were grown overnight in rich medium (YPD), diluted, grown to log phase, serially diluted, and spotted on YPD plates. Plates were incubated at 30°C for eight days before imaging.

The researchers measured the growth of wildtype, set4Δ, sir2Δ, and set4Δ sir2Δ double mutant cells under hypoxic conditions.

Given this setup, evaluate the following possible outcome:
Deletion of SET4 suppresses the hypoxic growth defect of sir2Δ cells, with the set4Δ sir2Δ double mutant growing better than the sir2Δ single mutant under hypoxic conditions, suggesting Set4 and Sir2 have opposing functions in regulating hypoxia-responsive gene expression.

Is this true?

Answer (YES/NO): NO